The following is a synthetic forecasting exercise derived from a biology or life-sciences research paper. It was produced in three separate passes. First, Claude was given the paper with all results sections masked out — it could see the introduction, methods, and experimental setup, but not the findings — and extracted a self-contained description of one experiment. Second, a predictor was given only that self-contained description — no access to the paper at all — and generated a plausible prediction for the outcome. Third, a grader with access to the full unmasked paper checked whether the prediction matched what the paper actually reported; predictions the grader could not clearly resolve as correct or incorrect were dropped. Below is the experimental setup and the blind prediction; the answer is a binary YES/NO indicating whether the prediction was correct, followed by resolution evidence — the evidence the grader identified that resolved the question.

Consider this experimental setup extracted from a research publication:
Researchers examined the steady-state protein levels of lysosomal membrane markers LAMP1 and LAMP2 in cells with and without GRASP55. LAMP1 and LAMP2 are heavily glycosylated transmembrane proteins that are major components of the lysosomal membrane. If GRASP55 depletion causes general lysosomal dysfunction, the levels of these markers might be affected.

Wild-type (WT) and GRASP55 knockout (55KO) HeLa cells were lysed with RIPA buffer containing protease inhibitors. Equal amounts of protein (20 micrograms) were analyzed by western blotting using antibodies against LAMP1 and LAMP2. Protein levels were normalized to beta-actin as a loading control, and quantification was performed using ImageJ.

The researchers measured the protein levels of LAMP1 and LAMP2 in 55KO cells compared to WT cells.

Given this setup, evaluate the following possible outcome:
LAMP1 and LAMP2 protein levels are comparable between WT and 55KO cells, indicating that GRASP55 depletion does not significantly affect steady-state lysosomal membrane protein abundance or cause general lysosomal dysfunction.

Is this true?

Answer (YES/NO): YES